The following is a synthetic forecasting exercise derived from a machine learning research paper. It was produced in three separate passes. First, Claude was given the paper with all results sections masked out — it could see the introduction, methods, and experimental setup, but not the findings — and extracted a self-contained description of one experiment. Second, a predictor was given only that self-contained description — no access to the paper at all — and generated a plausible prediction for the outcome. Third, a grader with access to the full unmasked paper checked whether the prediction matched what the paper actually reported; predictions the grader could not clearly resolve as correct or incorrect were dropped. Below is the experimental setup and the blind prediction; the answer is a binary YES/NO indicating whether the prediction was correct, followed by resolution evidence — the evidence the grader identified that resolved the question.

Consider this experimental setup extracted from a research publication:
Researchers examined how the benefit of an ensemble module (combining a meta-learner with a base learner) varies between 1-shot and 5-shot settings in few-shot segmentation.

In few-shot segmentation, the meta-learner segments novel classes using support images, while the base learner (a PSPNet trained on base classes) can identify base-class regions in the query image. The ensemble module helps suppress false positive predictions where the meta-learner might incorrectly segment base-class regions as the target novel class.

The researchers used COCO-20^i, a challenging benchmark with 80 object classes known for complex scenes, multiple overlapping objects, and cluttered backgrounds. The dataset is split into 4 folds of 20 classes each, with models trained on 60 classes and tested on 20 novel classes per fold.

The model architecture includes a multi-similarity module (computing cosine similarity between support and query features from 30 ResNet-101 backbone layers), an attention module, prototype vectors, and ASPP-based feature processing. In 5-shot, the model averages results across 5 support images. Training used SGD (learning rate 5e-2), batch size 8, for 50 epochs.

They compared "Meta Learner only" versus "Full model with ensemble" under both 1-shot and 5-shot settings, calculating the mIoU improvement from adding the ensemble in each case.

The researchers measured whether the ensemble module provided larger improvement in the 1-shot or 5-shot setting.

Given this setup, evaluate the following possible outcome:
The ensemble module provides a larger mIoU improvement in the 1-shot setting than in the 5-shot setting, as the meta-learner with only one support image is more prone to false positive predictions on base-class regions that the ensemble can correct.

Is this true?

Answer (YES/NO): YES